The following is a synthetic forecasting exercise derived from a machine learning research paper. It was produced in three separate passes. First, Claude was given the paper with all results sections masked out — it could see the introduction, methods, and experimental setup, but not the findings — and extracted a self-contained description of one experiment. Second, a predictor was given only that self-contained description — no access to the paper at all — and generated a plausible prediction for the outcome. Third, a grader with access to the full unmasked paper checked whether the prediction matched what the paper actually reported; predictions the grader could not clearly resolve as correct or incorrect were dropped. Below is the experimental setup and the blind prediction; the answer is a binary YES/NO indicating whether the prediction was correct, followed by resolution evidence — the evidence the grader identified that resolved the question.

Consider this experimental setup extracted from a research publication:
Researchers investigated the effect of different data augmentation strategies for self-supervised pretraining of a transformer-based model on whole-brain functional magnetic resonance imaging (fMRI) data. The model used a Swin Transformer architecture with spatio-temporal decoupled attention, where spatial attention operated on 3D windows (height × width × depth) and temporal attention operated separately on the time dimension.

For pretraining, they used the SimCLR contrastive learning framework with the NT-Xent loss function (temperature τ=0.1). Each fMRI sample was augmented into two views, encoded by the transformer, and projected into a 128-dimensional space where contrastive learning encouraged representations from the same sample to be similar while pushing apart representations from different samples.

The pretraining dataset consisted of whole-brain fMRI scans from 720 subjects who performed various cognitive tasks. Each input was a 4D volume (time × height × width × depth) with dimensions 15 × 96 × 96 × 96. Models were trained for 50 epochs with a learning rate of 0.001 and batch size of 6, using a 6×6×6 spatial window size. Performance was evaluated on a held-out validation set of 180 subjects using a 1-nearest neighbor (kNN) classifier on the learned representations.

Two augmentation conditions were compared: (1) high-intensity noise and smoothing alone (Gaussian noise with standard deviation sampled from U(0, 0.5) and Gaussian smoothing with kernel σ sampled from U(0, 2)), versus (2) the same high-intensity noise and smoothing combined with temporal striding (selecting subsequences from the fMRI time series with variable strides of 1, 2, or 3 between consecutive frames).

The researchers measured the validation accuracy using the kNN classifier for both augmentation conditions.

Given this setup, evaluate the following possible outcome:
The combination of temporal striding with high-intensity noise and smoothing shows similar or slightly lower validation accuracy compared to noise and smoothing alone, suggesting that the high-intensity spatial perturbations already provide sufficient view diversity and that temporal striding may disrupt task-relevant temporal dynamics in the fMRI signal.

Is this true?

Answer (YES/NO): NO